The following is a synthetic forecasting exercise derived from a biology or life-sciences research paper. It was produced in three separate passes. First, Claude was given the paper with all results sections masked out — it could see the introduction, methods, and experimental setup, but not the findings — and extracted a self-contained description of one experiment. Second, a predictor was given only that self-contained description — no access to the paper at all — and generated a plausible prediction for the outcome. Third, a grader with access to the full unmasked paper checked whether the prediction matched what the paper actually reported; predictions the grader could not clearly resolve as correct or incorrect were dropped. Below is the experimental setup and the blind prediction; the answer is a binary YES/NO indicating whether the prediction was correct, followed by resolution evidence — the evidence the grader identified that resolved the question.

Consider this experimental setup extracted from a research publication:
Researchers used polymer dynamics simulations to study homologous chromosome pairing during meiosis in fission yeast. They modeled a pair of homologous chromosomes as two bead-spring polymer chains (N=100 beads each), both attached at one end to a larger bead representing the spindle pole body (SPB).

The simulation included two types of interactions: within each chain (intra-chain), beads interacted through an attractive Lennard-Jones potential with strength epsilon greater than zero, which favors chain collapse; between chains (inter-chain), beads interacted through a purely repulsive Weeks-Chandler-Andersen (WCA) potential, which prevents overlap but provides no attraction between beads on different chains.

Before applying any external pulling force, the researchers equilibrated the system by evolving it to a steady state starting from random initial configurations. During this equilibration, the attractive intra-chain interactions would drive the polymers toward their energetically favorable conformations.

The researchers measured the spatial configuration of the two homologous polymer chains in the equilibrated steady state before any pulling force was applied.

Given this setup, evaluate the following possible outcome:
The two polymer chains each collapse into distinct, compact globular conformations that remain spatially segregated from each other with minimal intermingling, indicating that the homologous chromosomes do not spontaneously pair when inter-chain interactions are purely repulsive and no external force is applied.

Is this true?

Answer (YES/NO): YES